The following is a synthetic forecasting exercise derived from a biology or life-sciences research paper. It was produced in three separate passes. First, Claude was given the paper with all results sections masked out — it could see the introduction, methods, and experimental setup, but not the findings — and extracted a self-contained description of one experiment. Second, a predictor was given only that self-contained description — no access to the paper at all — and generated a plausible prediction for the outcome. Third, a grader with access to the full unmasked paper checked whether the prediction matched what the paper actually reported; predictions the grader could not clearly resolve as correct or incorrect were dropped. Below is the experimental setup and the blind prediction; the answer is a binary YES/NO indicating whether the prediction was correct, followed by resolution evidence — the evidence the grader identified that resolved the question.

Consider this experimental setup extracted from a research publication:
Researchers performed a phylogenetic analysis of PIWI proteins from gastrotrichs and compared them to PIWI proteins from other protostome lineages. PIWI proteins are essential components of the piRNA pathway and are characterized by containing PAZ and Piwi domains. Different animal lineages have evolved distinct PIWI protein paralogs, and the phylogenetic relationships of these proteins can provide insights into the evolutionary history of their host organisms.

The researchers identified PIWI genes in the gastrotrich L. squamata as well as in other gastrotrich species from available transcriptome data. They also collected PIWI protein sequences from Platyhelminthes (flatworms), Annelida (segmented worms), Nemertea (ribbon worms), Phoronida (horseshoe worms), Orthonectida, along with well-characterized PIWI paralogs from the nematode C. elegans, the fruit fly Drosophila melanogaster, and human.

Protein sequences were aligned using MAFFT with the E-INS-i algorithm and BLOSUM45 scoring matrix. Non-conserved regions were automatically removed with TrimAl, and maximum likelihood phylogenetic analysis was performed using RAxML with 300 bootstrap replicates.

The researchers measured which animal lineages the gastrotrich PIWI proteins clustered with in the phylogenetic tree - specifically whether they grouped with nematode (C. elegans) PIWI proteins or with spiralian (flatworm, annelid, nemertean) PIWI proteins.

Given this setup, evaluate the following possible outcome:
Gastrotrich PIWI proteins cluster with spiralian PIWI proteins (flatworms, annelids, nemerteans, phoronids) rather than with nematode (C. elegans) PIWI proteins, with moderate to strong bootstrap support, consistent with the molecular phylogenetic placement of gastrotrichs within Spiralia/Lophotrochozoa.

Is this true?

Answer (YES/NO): NO